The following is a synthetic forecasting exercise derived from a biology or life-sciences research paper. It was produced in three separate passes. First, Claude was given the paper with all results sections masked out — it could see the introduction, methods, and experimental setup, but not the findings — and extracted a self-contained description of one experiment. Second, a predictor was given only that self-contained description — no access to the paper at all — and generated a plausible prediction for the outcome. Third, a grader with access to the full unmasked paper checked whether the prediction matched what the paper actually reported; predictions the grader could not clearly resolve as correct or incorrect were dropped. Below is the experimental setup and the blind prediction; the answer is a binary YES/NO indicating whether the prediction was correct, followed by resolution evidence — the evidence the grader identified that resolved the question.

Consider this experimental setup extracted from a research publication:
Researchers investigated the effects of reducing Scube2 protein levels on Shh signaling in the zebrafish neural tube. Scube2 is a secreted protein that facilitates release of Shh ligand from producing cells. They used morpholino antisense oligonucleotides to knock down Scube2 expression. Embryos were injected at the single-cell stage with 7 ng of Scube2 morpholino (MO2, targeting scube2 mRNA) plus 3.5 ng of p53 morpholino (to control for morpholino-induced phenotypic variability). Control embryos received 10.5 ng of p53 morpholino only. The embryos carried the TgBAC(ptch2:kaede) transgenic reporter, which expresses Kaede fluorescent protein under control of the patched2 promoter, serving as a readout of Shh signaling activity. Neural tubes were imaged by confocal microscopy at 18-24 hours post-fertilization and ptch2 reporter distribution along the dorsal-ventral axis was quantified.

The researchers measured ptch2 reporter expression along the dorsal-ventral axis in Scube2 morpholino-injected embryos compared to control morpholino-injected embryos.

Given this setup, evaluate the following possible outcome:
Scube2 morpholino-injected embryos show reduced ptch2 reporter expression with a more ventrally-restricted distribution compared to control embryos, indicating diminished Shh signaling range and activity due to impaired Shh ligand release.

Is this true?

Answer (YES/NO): YES